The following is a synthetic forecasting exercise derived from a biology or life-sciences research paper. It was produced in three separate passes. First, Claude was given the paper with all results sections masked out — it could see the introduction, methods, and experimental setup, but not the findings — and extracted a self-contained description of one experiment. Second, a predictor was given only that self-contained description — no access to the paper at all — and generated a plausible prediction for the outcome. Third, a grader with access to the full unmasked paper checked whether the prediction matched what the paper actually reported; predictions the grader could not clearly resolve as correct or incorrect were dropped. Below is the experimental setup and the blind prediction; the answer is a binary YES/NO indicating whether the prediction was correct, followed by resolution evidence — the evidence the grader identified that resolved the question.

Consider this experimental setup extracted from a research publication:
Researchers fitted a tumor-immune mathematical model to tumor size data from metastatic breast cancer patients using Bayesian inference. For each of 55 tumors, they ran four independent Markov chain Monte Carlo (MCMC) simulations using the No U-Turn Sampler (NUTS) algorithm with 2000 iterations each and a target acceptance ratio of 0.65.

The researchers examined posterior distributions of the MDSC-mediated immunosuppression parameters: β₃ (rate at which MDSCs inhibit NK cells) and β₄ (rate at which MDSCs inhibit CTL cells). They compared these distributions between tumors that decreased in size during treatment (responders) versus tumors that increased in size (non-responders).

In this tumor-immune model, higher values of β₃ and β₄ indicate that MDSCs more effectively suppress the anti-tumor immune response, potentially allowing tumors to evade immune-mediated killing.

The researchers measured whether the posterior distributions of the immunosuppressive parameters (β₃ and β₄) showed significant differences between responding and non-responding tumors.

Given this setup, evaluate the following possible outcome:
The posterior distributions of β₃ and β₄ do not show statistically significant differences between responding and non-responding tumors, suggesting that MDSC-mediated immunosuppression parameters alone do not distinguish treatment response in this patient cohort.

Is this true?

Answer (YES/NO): NO